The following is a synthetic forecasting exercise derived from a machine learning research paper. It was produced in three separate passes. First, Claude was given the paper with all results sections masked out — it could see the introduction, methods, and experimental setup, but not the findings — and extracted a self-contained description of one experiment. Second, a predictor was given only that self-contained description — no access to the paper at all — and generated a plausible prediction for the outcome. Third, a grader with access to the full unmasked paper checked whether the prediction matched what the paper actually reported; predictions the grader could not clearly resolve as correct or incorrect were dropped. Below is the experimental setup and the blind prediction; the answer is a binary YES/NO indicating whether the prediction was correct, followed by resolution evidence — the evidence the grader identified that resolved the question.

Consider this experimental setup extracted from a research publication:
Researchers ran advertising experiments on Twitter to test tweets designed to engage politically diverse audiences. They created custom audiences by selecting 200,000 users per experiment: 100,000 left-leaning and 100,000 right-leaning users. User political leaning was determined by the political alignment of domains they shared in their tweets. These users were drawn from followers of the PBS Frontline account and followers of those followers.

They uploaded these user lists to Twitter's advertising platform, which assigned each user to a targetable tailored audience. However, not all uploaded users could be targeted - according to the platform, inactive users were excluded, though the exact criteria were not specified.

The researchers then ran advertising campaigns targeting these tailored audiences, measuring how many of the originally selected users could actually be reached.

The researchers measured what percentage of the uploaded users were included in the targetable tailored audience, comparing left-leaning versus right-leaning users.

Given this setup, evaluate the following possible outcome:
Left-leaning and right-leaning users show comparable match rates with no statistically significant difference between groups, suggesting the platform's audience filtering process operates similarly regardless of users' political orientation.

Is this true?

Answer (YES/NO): NO